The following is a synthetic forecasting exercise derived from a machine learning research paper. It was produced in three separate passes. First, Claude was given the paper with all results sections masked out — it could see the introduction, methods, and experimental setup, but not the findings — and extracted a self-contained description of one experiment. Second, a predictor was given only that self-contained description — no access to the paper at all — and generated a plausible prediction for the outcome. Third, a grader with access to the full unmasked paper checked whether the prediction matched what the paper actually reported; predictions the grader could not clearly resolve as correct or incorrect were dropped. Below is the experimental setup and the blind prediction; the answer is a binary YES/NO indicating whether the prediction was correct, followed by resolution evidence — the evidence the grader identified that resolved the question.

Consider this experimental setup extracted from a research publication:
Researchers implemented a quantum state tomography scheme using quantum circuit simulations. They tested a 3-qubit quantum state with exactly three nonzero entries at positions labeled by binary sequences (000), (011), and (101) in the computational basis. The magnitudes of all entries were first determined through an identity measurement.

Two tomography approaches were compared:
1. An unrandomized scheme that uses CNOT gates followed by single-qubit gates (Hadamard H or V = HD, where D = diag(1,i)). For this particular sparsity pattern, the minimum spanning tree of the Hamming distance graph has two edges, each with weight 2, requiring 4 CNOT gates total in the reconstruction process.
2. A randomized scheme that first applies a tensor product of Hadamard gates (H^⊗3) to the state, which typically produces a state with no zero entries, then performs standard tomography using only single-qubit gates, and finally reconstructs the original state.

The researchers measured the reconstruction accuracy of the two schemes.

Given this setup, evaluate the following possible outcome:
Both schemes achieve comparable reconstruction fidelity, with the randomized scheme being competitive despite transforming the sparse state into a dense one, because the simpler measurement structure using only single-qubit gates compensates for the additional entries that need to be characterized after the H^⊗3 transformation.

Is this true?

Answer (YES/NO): NO